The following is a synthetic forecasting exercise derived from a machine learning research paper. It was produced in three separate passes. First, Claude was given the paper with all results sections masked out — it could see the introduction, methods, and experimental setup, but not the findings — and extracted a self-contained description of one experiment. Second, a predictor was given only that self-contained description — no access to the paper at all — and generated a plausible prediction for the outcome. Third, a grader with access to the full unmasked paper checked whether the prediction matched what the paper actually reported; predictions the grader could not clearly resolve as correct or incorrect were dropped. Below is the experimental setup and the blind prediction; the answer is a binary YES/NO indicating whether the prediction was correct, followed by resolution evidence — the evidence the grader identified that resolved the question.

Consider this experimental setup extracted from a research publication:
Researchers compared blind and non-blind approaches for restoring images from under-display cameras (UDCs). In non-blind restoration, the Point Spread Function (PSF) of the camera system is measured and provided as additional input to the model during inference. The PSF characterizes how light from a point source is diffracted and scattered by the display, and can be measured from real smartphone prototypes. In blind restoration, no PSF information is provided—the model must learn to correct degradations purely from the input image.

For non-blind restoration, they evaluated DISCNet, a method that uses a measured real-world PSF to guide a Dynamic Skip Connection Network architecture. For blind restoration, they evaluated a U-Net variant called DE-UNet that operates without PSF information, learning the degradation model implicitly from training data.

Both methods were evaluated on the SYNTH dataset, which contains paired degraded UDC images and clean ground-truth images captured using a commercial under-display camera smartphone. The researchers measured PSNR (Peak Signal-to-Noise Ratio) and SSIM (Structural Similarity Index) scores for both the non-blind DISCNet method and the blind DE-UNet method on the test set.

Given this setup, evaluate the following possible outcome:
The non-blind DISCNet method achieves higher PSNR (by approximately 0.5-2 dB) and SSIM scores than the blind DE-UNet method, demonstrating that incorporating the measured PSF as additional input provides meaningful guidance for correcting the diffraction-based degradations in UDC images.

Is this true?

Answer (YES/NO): NO